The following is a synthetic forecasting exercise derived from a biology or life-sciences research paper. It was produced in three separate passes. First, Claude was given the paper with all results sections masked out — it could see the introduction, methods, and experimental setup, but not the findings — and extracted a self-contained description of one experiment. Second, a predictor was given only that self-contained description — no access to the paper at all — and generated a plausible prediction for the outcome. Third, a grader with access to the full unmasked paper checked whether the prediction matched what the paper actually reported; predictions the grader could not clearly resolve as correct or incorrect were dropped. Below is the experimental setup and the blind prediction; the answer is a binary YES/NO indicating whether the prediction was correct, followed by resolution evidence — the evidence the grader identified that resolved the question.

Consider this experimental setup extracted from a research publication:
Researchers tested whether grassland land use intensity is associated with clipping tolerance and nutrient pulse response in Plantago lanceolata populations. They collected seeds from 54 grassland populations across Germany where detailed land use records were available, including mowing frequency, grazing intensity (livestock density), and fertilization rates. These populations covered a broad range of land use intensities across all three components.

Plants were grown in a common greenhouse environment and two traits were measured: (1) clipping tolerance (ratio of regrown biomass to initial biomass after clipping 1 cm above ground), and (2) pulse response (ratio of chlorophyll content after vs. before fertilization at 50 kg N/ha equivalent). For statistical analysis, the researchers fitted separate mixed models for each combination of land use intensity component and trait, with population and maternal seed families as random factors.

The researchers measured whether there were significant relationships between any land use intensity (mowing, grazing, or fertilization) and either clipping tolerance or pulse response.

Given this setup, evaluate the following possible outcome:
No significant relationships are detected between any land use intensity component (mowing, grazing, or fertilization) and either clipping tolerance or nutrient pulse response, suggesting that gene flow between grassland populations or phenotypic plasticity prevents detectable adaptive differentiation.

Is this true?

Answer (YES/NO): YES